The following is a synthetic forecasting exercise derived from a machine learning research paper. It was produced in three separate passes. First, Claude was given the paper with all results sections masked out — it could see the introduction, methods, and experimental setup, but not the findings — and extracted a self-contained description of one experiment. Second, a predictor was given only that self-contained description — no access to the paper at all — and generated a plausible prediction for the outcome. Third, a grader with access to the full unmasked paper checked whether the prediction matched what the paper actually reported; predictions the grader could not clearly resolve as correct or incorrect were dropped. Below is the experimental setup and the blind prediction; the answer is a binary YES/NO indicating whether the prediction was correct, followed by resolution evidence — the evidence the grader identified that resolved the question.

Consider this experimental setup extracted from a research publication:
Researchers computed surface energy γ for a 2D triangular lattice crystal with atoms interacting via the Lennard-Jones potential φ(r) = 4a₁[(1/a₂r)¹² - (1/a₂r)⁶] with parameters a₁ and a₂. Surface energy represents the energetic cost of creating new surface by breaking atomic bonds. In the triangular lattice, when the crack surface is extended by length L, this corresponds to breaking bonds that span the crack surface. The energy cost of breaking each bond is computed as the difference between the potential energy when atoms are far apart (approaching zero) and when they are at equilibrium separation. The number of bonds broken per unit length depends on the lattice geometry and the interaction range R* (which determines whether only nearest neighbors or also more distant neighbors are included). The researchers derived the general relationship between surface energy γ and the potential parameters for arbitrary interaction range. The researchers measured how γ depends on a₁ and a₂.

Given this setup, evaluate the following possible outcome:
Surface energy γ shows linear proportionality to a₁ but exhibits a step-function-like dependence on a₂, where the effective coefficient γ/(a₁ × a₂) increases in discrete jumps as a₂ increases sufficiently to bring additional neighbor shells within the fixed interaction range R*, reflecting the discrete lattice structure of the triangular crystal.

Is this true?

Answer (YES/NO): NO